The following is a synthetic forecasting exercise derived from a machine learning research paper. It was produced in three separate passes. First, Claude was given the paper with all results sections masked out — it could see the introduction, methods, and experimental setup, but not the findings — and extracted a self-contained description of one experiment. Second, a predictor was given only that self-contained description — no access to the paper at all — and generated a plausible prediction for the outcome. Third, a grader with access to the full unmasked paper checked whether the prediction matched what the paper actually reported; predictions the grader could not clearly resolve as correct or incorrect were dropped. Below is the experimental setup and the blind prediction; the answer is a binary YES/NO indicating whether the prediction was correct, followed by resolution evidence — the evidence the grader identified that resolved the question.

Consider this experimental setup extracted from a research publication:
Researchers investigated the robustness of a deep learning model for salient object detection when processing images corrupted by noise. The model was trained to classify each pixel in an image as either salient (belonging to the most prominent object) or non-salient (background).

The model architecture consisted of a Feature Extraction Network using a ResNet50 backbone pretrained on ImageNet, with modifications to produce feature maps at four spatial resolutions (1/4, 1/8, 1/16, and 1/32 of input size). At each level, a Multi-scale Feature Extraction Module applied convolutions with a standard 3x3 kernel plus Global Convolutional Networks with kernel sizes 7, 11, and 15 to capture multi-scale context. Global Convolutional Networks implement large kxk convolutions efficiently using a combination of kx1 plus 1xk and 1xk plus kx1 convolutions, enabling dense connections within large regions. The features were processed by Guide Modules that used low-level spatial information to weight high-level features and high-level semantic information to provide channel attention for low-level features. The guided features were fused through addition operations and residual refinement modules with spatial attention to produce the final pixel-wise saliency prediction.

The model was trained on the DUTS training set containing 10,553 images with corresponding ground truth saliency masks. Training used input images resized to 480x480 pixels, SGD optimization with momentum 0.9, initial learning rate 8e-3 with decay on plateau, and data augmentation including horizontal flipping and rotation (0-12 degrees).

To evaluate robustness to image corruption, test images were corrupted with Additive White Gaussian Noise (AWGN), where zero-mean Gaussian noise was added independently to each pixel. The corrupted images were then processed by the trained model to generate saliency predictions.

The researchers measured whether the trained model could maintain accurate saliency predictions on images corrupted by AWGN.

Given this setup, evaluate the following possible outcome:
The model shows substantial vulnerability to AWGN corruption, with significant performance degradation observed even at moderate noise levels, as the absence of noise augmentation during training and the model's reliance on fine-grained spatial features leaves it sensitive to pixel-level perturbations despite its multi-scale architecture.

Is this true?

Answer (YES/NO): YES